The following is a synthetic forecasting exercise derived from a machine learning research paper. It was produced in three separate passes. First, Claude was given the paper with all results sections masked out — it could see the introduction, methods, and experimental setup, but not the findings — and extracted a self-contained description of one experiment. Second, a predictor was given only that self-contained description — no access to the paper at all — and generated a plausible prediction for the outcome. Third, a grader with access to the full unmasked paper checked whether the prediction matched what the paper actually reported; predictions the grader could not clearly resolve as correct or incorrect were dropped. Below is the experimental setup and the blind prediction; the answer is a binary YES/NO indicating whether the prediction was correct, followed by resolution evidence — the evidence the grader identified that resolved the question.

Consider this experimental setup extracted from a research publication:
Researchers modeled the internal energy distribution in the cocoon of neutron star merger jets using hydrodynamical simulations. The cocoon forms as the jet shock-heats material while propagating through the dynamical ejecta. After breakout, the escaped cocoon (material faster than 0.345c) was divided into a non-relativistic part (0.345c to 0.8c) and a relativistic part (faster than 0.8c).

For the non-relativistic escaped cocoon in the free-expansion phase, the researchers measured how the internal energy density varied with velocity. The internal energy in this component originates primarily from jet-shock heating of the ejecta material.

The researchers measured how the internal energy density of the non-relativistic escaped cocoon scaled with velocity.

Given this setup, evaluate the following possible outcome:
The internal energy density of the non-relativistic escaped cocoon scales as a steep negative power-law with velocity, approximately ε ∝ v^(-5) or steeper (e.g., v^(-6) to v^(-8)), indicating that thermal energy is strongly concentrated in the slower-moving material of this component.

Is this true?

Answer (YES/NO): NO